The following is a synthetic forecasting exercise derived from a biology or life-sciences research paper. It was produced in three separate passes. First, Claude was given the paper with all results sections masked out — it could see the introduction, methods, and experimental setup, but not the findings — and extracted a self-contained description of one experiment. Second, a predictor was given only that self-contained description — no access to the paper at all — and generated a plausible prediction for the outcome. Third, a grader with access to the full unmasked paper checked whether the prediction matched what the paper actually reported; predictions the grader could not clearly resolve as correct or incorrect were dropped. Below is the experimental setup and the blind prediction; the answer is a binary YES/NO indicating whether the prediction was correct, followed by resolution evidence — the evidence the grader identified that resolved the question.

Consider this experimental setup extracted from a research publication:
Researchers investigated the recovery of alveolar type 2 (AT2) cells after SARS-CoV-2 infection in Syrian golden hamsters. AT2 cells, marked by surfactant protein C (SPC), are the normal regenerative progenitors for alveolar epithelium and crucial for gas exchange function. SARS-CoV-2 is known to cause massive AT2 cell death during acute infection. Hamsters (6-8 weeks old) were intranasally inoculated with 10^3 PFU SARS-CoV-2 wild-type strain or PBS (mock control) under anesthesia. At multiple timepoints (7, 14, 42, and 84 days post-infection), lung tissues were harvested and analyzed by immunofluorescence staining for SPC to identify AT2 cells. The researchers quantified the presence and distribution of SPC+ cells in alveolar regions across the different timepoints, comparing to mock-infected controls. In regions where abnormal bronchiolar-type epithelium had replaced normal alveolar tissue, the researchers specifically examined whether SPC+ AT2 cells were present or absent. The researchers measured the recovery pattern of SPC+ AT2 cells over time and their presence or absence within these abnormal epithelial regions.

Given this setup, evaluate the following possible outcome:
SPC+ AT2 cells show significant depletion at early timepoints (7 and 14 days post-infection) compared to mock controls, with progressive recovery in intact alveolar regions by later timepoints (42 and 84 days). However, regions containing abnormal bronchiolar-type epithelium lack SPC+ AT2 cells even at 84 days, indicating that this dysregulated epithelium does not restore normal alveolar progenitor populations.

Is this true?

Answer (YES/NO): NO